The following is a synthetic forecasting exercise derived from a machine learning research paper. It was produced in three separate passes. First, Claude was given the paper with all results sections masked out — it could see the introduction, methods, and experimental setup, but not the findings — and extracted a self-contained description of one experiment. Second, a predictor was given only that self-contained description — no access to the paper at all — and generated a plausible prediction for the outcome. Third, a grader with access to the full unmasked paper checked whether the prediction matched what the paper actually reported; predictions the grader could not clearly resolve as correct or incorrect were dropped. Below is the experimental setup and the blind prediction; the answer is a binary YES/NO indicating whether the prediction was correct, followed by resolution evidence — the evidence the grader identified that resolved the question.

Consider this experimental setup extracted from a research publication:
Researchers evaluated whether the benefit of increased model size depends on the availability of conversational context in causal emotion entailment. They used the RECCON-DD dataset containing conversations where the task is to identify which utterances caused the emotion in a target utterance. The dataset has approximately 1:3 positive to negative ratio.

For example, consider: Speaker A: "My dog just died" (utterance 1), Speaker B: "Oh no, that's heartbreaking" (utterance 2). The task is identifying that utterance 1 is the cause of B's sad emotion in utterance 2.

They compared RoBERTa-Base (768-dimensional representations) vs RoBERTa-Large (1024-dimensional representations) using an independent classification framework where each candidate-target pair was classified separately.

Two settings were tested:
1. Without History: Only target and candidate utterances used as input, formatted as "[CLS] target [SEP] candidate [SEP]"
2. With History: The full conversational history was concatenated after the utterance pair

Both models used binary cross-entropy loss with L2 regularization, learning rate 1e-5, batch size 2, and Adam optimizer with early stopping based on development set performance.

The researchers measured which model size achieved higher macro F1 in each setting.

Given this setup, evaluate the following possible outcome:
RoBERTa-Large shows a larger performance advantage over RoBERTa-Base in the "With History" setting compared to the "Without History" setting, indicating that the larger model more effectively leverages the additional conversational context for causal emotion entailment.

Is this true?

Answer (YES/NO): YES